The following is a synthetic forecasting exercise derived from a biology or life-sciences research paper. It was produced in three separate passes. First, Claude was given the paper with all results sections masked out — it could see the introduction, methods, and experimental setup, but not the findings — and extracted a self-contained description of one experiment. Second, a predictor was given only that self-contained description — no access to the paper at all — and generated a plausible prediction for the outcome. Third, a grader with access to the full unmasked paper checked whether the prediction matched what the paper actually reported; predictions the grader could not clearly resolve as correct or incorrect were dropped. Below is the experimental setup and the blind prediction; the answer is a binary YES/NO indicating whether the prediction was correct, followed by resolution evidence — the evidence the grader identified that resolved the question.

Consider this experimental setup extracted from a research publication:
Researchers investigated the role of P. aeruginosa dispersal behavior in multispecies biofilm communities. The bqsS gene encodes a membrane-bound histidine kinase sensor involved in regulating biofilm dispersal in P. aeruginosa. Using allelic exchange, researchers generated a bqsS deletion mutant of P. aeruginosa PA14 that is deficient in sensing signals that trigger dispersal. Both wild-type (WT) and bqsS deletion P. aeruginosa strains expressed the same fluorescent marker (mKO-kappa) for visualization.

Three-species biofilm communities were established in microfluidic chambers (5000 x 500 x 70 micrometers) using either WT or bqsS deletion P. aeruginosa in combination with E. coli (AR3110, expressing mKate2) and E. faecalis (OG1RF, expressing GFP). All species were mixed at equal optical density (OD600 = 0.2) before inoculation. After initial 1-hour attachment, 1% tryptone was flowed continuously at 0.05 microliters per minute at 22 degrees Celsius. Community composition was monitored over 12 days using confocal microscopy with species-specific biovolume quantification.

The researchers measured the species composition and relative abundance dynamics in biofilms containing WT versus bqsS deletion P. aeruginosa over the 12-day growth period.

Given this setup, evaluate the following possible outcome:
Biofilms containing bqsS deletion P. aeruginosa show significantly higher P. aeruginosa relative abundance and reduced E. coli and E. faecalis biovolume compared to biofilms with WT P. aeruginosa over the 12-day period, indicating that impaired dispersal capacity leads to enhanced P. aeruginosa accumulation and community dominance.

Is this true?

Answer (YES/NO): YES